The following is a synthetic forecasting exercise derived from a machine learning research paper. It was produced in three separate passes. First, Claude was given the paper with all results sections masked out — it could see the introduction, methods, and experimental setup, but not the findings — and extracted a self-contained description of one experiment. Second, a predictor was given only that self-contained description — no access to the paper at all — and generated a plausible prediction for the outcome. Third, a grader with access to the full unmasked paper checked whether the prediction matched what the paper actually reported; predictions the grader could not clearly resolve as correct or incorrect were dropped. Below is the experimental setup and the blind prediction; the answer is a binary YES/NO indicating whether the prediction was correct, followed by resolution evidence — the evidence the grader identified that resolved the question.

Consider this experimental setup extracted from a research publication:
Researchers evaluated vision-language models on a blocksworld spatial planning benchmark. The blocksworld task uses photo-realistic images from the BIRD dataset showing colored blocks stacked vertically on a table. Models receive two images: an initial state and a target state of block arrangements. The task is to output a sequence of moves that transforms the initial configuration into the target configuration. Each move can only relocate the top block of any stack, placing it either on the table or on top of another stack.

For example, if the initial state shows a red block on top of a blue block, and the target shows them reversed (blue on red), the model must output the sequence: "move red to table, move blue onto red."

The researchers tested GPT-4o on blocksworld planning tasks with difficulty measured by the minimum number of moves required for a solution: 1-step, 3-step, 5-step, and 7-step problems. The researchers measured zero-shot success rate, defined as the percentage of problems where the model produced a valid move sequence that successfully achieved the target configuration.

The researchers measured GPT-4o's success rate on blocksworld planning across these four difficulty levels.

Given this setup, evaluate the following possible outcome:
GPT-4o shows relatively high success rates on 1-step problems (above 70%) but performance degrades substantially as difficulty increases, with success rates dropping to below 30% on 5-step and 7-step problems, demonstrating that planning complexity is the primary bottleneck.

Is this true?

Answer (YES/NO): YES